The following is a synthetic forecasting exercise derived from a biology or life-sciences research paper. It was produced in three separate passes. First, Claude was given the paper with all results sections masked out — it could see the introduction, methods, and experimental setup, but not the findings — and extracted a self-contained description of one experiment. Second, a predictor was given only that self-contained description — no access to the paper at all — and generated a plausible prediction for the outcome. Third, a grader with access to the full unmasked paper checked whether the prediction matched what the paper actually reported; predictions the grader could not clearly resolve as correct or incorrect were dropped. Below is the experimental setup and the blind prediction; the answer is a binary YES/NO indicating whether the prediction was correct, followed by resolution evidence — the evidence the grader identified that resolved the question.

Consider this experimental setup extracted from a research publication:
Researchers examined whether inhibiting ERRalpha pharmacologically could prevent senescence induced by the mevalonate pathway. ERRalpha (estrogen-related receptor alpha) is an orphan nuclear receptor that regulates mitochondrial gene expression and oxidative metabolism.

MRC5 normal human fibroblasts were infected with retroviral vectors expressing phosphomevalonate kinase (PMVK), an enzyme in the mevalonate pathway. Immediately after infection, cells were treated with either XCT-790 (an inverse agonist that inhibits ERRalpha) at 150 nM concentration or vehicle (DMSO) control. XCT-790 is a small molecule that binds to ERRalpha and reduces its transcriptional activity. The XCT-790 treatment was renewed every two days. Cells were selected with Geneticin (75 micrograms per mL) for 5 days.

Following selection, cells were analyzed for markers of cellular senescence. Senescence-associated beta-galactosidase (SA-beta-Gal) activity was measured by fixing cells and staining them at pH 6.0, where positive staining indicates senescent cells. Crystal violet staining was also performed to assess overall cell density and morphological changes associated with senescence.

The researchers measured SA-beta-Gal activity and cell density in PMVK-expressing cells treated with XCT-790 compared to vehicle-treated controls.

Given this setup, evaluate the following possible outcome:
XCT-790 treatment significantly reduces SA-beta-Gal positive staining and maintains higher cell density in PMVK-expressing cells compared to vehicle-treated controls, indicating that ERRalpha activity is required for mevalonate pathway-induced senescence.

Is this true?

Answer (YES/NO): YES